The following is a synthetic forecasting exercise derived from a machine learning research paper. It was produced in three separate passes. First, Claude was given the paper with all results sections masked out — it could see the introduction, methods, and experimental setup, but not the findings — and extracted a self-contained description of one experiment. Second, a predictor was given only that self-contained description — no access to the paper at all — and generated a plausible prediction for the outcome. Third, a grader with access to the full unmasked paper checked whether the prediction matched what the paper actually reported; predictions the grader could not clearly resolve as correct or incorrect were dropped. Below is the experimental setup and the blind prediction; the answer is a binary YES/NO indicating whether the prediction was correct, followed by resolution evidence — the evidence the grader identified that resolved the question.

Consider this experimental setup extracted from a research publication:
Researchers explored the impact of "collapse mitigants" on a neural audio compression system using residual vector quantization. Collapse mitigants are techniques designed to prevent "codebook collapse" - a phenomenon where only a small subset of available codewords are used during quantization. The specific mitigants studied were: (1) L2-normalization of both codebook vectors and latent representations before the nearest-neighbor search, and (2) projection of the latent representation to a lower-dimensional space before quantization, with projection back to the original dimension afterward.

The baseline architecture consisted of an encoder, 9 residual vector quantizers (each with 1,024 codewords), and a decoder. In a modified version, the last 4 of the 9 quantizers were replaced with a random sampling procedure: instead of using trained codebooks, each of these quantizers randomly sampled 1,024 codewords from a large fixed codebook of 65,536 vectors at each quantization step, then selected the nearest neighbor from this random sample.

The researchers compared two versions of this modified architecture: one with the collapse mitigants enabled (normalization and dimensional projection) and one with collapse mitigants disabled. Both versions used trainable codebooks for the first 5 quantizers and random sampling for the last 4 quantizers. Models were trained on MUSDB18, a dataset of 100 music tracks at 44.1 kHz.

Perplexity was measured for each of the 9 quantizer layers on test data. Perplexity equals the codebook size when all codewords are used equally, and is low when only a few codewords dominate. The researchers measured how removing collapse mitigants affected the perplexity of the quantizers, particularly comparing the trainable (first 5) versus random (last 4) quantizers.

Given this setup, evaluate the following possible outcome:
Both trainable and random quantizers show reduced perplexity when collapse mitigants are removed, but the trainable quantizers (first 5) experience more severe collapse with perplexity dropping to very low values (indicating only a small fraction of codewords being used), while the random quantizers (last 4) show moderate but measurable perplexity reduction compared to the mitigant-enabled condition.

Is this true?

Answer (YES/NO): NO